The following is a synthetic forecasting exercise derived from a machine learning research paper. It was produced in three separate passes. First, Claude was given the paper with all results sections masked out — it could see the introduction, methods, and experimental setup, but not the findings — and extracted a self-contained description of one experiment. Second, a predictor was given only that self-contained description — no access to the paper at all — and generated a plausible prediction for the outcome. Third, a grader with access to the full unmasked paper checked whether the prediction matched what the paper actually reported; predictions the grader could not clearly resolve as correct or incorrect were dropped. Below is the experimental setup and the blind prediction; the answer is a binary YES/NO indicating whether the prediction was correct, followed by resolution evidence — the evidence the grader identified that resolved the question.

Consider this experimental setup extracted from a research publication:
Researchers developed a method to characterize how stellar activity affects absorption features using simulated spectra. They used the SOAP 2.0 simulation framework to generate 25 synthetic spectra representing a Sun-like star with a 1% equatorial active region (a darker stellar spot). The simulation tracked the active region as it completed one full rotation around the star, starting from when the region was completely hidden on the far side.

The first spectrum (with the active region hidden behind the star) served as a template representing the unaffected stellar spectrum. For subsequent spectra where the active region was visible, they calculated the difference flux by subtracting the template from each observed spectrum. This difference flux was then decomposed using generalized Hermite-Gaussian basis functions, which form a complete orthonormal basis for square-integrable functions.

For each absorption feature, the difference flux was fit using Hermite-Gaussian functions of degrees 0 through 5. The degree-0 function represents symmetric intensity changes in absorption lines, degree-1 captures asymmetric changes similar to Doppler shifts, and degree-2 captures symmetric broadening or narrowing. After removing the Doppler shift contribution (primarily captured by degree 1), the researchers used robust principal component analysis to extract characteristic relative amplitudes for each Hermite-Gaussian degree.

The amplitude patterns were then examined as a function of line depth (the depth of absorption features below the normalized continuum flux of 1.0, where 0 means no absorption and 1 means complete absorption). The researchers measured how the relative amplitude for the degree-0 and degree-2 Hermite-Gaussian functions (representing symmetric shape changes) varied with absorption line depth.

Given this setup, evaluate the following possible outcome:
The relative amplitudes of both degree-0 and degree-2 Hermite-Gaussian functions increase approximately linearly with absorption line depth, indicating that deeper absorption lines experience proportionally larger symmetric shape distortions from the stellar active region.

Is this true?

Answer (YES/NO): NO